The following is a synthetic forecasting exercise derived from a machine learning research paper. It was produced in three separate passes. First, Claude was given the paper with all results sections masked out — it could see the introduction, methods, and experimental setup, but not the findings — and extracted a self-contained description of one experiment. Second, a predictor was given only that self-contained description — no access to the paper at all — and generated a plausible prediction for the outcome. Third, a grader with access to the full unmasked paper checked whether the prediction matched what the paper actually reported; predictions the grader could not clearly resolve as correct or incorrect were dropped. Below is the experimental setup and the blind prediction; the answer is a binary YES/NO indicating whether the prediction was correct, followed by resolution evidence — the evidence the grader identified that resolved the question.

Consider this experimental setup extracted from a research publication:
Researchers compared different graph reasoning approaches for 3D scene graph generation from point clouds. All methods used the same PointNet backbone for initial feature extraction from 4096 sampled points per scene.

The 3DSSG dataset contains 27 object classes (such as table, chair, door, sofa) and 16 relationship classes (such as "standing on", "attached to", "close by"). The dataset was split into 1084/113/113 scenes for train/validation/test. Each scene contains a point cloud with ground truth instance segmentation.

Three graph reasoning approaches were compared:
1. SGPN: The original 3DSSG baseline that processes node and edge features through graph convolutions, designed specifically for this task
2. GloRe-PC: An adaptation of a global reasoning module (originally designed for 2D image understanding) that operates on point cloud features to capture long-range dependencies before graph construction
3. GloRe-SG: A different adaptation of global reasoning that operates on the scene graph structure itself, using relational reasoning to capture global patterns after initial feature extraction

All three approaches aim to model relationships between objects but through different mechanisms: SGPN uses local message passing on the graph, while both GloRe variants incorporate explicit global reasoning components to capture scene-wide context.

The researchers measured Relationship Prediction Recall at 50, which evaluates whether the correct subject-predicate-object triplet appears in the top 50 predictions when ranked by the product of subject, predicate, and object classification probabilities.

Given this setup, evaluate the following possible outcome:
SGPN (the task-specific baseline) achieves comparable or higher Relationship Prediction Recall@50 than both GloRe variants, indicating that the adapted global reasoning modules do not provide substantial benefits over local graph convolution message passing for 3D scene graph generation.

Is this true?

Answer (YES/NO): YES